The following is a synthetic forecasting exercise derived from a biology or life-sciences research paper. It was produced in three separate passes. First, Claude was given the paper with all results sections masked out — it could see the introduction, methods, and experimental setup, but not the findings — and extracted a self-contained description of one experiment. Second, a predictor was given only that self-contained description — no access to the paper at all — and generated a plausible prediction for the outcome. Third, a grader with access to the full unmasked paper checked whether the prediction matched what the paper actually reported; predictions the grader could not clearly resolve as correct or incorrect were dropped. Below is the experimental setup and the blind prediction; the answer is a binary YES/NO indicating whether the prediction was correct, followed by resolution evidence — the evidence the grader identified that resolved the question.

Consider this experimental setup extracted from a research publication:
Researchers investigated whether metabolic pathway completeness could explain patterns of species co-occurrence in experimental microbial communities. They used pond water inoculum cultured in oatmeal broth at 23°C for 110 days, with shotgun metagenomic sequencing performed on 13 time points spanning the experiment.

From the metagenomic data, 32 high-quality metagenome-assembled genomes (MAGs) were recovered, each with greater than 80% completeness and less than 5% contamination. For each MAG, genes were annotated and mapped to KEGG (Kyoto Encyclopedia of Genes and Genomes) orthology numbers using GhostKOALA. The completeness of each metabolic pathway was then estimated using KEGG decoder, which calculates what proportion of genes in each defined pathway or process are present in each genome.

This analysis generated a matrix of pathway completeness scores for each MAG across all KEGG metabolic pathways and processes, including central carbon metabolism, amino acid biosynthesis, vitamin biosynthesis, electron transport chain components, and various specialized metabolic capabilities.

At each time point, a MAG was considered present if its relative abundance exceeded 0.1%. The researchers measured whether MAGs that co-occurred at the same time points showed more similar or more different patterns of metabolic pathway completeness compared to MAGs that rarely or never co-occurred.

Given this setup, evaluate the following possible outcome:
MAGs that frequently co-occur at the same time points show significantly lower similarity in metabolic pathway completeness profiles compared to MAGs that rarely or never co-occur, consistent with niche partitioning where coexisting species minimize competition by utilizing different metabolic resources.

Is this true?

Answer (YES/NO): YES